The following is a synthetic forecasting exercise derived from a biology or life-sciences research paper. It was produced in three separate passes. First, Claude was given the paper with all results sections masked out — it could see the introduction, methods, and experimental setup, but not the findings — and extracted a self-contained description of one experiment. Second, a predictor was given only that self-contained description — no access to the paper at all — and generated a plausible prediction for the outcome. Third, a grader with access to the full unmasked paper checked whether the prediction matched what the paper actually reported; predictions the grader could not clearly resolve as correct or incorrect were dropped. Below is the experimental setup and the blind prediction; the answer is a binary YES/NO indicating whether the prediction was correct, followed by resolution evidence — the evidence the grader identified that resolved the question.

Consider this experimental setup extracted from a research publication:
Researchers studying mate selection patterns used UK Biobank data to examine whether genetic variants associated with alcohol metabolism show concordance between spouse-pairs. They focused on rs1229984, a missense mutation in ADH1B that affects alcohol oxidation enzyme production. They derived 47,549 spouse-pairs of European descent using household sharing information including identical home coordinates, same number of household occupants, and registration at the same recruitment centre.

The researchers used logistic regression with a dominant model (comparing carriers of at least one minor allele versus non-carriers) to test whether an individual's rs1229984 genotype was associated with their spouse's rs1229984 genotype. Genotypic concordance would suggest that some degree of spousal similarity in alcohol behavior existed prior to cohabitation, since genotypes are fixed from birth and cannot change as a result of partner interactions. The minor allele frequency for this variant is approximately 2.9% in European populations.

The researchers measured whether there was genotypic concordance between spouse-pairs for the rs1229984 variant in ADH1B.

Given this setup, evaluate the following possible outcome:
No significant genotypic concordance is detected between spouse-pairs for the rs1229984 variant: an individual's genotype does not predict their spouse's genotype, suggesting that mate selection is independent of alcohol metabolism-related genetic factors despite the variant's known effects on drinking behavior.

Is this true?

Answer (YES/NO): NO